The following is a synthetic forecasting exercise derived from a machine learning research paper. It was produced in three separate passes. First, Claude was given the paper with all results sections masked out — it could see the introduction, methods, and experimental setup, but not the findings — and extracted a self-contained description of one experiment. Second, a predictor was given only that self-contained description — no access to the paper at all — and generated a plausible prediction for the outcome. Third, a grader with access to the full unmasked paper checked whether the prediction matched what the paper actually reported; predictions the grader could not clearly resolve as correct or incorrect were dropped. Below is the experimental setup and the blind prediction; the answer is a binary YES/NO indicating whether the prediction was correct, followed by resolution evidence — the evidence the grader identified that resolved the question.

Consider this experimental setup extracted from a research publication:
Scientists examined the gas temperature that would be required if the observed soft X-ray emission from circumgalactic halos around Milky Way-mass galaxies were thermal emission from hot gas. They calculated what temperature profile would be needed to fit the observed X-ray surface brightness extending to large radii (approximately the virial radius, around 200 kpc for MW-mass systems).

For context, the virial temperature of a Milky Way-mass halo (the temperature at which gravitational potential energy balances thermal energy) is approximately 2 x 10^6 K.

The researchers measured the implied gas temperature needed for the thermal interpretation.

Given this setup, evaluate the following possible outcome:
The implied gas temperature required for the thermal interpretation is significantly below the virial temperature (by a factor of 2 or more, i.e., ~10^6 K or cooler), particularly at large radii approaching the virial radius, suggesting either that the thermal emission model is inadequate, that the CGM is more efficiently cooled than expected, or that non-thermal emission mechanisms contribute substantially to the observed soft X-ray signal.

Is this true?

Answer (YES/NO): NO